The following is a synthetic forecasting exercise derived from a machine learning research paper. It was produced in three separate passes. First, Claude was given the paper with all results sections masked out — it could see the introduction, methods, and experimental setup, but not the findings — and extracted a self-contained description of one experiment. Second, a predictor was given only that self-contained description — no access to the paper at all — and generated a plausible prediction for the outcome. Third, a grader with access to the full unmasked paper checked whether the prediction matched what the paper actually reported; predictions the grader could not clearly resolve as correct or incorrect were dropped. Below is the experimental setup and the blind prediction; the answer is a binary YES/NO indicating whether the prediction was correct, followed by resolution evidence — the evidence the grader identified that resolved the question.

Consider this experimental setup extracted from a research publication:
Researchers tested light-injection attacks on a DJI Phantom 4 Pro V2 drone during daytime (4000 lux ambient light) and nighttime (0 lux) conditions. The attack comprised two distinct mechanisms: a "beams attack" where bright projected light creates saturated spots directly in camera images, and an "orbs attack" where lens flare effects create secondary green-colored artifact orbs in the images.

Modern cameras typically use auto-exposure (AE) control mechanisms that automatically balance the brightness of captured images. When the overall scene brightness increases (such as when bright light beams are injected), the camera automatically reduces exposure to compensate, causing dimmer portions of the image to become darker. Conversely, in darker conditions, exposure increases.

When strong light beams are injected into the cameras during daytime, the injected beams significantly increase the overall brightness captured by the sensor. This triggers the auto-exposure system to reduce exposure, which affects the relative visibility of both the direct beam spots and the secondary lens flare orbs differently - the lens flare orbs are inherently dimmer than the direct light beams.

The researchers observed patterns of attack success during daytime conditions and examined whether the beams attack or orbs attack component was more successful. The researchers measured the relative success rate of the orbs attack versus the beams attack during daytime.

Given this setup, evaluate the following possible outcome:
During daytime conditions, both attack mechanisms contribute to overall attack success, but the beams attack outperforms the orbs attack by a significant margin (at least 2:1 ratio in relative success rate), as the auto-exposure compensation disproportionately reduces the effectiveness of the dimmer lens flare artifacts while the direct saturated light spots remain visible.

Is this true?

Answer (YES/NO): NO